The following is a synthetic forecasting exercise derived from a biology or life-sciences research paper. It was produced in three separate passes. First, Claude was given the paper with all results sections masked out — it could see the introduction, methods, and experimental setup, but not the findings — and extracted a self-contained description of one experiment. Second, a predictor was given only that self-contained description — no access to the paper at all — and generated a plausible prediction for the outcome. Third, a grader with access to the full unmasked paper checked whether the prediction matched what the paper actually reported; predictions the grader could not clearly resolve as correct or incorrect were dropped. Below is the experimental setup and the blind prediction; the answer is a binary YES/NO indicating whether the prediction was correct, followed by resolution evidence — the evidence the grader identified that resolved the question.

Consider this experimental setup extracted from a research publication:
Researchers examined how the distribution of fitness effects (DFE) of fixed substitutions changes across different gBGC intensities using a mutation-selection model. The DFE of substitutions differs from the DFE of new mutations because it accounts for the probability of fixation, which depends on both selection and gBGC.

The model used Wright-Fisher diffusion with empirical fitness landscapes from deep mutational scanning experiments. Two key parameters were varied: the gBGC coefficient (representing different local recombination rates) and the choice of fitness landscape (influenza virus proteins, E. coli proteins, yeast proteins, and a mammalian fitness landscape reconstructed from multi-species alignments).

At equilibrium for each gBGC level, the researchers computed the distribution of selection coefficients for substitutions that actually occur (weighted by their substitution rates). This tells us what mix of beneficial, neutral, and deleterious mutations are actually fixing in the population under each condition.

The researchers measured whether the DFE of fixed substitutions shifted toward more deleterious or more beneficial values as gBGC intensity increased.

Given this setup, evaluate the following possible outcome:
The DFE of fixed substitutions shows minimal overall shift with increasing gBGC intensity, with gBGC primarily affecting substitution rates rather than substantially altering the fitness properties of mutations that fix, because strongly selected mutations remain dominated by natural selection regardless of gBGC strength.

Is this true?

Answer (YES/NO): NO